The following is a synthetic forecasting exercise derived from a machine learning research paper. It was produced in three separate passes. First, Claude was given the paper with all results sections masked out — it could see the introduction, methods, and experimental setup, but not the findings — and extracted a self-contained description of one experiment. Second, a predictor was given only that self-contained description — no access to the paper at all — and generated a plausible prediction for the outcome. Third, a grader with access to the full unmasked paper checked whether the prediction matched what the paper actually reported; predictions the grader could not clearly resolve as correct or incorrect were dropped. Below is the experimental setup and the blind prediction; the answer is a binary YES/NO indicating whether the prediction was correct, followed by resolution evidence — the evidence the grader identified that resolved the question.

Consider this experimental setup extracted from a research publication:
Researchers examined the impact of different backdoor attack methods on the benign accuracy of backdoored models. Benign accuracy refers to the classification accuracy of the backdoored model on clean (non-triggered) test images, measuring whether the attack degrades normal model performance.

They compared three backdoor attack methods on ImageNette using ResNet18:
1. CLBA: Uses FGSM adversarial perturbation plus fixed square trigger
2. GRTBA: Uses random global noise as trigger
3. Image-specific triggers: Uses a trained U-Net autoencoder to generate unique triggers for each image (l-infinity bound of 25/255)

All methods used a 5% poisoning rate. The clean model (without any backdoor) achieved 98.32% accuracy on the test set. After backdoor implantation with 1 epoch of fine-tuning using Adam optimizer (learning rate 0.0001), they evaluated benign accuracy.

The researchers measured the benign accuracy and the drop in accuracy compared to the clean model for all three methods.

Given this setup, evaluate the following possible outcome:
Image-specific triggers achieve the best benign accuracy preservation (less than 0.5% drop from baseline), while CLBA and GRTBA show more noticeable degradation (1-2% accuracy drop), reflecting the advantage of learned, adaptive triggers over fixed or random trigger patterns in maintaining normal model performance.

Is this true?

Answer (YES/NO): NO